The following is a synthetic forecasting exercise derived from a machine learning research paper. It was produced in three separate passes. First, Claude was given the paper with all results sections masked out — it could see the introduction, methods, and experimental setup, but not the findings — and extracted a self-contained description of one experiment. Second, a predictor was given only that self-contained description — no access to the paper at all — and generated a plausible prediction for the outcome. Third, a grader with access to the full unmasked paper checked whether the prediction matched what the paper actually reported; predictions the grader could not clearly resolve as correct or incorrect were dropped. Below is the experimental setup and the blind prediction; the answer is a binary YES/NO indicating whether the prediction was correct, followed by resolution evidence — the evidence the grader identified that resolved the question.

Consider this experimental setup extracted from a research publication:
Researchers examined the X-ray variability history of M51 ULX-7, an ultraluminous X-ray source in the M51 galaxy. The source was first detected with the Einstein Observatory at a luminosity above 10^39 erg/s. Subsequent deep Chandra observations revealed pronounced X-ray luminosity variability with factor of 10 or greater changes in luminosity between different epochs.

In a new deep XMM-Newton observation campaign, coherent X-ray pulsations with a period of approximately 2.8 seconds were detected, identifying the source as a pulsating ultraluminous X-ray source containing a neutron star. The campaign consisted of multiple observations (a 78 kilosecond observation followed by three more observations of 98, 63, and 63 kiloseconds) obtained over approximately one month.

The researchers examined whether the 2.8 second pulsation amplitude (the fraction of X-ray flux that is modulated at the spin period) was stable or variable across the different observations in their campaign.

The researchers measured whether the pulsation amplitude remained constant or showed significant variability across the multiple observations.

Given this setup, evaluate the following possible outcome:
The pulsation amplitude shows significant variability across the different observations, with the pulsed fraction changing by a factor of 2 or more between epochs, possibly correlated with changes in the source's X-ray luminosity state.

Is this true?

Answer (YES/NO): YES